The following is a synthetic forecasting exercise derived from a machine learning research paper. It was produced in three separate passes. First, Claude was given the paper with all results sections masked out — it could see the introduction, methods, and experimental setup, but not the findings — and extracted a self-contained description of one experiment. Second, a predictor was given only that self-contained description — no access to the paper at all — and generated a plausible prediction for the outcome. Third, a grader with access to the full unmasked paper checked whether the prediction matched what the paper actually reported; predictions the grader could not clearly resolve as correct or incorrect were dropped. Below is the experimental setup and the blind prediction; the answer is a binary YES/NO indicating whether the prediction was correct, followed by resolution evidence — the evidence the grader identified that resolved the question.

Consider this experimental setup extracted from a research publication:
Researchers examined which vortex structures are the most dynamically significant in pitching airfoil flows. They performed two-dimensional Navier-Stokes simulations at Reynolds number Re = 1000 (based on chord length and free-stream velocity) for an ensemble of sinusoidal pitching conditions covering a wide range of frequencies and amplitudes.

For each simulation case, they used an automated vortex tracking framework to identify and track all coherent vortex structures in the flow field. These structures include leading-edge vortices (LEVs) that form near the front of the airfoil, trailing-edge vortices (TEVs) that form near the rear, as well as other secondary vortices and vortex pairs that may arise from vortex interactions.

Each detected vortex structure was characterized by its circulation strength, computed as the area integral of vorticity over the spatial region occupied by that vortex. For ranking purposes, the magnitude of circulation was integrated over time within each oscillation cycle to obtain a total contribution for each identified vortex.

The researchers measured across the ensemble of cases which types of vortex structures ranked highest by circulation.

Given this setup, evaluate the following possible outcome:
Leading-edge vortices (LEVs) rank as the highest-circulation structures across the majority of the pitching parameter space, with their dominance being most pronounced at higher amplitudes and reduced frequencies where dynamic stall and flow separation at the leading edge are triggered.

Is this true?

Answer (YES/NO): NO